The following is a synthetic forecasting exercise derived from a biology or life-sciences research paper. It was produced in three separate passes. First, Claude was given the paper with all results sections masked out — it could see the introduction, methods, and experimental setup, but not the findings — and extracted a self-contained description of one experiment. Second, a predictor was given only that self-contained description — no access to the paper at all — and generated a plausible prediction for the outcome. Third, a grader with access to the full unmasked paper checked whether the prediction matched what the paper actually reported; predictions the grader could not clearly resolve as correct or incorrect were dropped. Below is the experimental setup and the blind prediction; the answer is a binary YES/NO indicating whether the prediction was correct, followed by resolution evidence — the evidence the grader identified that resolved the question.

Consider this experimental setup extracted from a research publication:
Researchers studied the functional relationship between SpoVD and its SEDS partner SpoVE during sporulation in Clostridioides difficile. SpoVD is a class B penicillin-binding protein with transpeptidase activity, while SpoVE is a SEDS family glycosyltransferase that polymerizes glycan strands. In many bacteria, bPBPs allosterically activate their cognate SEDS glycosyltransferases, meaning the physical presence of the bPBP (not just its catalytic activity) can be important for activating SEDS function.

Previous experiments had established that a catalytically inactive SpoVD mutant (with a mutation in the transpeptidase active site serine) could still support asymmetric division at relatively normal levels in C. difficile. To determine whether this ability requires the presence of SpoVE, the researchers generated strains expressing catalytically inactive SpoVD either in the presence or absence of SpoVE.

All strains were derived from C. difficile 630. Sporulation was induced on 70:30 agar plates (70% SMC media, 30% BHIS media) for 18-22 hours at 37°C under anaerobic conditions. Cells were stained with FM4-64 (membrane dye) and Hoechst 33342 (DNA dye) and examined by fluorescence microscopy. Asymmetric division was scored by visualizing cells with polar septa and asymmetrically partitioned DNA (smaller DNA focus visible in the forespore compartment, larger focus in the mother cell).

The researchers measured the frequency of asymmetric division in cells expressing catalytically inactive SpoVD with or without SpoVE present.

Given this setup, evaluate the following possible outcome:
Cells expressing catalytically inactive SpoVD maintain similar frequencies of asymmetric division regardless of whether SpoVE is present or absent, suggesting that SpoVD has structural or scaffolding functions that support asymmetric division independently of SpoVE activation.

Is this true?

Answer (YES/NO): NO